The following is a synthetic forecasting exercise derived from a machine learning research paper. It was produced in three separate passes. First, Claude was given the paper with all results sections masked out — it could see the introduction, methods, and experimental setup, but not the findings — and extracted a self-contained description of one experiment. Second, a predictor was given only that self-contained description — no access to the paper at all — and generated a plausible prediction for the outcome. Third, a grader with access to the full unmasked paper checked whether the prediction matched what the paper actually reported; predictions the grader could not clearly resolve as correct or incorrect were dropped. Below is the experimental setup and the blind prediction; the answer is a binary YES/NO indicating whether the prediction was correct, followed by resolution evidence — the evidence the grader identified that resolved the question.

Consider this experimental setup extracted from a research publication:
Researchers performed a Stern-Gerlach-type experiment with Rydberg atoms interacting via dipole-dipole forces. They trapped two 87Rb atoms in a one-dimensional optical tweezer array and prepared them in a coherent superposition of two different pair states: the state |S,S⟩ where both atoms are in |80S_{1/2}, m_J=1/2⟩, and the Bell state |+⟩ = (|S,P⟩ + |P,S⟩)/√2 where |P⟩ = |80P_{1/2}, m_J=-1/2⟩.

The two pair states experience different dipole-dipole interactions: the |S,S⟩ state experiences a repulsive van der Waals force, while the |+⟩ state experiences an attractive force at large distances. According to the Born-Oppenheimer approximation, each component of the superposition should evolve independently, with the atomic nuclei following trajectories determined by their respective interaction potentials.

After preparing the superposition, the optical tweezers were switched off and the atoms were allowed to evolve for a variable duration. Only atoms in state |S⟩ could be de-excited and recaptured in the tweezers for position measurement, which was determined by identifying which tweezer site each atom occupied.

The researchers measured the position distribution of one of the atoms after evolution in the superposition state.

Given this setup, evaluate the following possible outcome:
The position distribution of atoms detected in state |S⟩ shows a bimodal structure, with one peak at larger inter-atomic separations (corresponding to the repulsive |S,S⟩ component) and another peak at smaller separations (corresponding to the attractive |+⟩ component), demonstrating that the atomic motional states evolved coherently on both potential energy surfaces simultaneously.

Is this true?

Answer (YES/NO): NO